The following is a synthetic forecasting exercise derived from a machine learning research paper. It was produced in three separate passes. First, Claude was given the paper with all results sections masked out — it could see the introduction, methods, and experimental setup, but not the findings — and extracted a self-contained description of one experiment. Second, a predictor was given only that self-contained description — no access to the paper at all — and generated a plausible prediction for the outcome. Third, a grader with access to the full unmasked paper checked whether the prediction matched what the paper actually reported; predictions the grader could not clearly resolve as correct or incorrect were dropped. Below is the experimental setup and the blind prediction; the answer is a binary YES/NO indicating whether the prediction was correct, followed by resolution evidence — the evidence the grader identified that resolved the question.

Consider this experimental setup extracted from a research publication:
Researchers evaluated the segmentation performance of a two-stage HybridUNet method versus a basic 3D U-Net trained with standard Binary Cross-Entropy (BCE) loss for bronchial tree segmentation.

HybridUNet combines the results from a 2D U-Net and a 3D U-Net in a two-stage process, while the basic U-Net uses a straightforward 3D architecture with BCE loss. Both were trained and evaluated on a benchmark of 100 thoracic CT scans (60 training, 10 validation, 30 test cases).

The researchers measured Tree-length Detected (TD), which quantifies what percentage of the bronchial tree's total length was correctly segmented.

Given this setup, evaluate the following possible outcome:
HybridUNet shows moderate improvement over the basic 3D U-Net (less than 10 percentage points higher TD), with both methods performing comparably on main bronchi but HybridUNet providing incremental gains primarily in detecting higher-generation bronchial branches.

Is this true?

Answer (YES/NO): NO